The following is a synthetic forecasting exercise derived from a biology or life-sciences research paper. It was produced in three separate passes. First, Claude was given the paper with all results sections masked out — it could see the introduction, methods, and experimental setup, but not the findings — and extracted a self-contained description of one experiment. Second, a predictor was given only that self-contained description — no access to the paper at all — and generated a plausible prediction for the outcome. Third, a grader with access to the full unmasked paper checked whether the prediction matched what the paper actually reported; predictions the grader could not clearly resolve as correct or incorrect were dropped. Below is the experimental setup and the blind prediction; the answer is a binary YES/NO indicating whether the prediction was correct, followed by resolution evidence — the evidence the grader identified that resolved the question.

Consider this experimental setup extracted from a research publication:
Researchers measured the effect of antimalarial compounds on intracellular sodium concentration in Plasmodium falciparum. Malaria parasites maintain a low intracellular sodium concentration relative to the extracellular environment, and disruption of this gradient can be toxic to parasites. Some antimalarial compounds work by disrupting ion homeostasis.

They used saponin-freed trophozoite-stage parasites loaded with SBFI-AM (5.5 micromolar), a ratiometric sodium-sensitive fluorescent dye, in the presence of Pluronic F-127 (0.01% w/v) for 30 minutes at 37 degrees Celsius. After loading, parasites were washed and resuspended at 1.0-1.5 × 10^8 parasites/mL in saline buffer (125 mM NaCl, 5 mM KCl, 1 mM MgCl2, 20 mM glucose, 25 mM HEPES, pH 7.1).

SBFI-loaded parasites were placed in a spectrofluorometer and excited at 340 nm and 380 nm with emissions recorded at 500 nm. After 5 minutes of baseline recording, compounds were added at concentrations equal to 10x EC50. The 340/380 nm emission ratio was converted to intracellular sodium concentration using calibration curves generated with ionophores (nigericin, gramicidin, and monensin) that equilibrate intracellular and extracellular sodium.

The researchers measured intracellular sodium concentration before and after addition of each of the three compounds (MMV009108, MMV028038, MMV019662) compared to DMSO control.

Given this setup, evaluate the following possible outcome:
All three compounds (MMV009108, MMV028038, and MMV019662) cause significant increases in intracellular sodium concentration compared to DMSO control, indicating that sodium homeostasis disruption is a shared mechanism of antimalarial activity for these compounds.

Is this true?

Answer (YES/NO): NO